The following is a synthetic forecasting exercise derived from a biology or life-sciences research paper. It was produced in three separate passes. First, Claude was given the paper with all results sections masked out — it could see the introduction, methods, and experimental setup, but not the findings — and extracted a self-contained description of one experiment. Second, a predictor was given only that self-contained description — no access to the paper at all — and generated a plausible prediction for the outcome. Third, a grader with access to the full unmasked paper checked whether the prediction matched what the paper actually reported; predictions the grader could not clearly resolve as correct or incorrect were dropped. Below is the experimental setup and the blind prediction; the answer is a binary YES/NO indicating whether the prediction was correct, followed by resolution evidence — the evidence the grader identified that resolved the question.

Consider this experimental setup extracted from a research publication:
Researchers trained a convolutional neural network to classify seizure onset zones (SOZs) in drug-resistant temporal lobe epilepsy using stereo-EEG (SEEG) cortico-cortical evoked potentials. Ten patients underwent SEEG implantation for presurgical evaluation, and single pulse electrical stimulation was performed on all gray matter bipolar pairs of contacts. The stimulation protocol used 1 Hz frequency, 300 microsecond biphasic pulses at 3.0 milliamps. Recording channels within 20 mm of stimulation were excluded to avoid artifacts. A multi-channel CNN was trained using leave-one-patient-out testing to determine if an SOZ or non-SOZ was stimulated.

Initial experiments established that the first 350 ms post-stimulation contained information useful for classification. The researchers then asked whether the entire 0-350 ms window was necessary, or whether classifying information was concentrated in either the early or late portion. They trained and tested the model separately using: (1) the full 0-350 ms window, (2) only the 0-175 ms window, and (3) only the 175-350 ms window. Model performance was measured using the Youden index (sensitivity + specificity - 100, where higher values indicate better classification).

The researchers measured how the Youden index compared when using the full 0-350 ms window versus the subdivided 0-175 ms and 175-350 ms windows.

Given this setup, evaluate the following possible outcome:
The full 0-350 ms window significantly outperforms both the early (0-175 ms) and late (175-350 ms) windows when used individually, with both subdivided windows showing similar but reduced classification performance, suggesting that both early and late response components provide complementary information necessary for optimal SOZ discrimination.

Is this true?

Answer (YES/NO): YES